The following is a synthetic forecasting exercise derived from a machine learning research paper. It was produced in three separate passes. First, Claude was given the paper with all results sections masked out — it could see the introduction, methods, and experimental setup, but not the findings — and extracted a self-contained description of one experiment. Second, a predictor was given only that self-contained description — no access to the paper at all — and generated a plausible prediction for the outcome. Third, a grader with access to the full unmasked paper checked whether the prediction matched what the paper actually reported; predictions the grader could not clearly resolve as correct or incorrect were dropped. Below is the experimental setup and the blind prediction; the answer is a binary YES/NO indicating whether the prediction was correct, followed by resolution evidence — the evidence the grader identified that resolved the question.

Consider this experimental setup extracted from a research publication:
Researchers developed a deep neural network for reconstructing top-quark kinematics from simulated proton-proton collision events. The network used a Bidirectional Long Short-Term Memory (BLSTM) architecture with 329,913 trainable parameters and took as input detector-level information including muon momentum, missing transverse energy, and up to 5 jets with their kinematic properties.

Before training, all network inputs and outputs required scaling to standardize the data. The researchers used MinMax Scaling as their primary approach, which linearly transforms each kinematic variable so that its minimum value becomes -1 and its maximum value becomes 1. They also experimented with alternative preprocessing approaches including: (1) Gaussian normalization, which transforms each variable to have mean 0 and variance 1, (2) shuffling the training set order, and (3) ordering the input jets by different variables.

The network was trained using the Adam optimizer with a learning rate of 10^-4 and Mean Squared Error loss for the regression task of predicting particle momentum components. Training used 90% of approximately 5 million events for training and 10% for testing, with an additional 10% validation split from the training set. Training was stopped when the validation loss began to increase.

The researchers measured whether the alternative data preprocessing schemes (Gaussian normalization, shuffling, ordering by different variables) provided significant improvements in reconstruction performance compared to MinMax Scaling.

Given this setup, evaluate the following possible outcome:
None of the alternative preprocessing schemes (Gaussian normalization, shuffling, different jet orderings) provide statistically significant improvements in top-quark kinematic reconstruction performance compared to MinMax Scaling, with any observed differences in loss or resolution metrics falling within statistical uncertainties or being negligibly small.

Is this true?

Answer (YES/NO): YES